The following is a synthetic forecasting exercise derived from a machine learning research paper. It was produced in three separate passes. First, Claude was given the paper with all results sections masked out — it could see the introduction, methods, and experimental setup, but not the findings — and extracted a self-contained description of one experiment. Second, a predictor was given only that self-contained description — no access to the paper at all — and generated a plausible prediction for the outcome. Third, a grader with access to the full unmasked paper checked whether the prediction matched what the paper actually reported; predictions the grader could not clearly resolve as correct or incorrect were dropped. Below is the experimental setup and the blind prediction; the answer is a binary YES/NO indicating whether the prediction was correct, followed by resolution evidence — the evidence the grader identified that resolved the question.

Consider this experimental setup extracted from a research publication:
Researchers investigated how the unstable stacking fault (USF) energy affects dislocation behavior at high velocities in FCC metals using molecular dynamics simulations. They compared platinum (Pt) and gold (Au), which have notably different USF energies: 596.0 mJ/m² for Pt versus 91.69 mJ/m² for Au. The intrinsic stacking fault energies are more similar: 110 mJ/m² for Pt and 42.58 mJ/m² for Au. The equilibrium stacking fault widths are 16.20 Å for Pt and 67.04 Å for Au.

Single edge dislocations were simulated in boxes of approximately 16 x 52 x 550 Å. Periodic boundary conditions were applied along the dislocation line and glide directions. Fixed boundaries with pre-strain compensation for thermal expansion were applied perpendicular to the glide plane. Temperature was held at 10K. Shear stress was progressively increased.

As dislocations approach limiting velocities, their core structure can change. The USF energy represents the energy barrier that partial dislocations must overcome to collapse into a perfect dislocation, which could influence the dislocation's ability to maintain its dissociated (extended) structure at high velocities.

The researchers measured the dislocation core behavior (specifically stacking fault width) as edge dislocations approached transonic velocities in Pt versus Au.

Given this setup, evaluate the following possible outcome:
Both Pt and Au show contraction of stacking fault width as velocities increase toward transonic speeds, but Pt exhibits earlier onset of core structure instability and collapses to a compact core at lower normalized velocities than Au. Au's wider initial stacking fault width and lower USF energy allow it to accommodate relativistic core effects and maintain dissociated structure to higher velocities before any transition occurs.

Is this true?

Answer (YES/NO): NO